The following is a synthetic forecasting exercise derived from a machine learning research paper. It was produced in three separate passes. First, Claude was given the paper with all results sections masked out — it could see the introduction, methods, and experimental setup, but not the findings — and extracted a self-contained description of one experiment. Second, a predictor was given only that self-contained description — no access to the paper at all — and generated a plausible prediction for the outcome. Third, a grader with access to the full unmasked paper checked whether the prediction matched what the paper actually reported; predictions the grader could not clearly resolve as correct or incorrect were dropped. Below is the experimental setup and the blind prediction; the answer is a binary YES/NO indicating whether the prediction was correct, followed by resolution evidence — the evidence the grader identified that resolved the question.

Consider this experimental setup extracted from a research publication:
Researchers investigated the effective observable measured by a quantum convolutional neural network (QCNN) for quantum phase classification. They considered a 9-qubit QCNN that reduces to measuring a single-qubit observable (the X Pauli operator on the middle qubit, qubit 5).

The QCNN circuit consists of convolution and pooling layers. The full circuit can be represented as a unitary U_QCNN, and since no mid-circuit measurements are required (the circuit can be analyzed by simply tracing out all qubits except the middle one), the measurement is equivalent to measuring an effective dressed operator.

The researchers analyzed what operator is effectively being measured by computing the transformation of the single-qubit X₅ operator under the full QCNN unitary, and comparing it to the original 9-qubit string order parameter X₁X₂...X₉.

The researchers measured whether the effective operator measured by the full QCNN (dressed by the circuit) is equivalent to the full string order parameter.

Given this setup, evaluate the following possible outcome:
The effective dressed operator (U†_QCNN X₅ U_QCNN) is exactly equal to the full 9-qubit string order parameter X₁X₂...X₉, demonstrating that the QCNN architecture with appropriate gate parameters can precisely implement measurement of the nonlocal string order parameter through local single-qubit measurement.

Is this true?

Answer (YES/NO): YES